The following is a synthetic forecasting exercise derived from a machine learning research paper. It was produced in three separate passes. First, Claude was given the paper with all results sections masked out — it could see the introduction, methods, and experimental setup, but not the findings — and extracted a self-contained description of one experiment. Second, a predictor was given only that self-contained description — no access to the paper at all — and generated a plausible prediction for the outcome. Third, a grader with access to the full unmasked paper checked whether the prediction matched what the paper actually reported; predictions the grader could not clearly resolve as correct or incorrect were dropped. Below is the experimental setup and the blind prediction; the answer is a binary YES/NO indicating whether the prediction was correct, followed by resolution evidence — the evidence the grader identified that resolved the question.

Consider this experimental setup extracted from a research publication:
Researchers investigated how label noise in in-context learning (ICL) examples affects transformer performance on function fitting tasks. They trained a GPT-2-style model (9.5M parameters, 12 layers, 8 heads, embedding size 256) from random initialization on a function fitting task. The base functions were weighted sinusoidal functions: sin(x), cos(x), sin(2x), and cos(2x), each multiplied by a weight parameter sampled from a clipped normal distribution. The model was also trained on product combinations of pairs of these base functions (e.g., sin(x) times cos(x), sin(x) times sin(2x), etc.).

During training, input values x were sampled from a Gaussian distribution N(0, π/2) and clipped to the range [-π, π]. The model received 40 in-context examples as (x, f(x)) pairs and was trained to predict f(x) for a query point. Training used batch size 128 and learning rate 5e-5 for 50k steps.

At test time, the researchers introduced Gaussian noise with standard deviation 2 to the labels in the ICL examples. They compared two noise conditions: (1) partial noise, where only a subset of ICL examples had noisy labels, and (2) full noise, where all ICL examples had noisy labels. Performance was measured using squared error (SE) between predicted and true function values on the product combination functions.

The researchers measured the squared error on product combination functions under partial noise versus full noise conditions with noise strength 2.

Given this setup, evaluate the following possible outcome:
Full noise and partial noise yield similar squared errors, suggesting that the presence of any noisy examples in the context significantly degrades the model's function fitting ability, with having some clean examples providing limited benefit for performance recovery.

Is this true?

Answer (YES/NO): NO